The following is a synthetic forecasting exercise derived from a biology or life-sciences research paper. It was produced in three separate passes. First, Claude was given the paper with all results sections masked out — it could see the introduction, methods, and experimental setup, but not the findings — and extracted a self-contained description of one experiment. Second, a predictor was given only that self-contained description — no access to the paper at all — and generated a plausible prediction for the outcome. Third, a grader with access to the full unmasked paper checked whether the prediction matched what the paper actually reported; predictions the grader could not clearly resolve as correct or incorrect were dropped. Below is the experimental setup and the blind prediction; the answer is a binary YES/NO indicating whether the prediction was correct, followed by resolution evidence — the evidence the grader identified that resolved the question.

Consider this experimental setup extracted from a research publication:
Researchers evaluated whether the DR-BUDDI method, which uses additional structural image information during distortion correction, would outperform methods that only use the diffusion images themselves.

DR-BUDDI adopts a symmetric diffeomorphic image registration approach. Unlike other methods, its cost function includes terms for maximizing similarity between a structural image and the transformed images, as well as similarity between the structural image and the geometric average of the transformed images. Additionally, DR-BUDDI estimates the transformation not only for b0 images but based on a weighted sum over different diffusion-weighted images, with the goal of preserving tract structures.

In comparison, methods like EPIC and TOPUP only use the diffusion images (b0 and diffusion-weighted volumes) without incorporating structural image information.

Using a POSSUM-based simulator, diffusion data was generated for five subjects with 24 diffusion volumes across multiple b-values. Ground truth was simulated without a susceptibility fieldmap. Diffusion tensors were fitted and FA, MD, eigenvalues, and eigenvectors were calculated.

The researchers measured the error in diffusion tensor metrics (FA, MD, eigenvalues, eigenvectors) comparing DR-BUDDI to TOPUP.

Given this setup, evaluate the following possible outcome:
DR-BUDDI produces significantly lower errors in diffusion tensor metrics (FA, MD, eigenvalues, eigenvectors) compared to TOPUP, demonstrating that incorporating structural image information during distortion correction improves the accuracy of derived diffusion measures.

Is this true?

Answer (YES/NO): NO